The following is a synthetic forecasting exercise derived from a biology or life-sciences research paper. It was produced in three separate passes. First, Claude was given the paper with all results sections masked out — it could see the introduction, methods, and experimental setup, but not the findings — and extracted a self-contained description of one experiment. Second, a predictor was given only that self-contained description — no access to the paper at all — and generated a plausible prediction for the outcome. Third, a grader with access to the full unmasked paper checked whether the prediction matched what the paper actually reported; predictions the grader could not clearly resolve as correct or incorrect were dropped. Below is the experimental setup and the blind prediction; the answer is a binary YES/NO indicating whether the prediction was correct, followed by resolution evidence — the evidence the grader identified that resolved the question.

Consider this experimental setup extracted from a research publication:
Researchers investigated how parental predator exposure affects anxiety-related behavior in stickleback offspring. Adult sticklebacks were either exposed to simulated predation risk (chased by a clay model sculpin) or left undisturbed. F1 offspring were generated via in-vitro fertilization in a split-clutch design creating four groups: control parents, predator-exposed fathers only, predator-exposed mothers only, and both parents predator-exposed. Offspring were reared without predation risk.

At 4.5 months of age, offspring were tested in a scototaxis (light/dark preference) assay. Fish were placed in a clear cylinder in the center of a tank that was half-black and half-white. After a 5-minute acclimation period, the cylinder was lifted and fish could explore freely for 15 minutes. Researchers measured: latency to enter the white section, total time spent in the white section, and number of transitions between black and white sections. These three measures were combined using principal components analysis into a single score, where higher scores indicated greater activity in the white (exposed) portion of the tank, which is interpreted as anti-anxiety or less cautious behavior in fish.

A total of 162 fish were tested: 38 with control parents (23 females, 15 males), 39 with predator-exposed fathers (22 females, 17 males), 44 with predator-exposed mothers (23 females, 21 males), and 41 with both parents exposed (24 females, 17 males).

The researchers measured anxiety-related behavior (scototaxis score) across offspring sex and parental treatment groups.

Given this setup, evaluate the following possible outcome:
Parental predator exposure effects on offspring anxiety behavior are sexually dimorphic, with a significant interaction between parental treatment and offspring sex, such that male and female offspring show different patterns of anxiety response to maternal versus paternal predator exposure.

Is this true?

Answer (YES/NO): NO